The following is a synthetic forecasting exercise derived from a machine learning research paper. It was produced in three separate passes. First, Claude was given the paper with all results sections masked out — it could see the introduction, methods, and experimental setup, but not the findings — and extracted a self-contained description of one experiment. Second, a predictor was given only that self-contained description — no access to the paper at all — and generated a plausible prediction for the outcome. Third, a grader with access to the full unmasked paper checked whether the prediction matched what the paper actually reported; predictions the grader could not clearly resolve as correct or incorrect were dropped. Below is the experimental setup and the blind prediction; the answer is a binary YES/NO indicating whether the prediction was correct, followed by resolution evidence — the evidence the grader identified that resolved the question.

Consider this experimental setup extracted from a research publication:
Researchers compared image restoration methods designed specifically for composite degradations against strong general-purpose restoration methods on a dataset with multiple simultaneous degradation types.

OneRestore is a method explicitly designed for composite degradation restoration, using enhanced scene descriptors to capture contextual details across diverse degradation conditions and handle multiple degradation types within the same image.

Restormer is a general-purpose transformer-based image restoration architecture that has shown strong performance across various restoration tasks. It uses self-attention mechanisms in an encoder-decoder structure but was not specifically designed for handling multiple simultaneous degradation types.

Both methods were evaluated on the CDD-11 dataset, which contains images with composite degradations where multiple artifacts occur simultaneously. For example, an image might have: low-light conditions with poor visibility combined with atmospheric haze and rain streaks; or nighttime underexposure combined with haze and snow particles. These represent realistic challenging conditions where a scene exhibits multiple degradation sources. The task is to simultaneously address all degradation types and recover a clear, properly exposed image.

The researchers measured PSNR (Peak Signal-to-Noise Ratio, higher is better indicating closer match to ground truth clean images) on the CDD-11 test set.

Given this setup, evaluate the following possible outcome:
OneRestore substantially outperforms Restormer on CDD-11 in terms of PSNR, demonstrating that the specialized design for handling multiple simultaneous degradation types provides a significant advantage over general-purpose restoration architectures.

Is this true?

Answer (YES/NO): YES